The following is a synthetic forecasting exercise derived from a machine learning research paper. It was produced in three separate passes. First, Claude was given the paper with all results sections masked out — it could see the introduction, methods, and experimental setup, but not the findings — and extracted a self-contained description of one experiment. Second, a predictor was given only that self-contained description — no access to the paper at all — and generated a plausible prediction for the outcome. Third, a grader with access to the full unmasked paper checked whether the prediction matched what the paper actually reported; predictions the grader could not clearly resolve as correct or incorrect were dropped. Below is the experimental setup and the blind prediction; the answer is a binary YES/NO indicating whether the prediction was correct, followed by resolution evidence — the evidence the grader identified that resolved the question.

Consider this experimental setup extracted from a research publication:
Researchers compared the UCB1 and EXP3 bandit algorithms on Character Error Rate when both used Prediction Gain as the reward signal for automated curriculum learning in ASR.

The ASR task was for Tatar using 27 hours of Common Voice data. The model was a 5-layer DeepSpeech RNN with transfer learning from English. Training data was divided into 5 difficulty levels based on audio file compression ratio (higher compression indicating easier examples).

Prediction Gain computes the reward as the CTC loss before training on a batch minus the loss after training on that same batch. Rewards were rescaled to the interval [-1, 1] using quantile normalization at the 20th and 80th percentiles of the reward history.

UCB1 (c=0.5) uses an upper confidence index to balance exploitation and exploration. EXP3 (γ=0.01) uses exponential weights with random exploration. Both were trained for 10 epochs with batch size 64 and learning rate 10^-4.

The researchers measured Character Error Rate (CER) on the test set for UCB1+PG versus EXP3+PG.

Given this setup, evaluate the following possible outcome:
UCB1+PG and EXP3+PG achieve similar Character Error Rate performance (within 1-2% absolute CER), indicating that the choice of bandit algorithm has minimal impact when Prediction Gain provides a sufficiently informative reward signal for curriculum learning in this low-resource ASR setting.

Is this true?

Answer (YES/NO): YES